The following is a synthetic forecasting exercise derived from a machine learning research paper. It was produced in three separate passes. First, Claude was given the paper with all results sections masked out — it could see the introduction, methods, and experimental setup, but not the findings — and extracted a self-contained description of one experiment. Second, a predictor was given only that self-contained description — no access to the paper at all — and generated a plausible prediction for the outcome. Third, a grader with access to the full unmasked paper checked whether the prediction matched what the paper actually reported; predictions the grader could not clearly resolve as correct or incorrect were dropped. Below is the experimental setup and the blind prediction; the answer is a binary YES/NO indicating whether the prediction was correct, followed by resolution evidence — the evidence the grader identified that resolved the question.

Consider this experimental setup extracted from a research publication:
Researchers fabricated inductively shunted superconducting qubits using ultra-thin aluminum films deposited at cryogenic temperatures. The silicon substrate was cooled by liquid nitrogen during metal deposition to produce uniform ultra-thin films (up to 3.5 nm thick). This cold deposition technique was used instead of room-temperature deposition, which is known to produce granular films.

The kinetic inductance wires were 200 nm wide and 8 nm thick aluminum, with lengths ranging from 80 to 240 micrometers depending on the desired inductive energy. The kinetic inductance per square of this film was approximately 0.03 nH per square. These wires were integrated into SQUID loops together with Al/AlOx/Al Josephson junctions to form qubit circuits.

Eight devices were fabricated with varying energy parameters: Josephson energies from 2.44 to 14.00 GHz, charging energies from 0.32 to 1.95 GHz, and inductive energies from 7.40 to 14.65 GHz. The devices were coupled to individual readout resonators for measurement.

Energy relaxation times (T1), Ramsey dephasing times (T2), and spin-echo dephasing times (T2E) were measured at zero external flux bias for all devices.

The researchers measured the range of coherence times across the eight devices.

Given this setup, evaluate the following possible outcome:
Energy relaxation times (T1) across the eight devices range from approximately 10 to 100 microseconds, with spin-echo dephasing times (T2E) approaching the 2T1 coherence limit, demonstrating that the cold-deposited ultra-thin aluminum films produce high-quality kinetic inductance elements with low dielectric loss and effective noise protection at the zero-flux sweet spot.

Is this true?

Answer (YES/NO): NO